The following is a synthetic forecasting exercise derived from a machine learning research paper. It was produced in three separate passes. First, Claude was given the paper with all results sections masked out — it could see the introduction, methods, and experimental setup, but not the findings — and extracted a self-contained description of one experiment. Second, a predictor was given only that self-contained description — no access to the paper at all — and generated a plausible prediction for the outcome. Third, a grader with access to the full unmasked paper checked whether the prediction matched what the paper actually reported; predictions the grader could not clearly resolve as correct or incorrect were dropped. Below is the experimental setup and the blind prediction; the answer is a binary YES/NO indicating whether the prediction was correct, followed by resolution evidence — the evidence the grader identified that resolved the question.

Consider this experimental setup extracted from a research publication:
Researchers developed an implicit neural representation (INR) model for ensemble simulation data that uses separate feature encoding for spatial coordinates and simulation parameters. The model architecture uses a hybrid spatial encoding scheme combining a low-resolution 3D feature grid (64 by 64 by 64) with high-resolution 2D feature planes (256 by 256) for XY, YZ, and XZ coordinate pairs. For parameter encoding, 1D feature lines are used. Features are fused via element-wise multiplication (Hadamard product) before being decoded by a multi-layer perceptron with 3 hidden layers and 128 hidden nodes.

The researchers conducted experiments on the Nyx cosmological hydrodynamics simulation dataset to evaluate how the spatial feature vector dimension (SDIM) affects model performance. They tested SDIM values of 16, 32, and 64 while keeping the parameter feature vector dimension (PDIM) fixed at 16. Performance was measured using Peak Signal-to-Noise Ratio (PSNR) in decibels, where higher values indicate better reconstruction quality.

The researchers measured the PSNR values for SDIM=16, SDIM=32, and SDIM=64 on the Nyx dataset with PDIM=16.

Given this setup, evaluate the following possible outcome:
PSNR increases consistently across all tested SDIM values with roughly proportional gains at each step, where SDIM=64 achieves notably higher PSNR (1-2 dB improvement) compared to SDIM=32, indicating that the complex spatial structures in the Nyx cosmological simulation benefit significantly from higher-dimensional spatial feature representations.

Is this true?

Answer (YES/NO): NO